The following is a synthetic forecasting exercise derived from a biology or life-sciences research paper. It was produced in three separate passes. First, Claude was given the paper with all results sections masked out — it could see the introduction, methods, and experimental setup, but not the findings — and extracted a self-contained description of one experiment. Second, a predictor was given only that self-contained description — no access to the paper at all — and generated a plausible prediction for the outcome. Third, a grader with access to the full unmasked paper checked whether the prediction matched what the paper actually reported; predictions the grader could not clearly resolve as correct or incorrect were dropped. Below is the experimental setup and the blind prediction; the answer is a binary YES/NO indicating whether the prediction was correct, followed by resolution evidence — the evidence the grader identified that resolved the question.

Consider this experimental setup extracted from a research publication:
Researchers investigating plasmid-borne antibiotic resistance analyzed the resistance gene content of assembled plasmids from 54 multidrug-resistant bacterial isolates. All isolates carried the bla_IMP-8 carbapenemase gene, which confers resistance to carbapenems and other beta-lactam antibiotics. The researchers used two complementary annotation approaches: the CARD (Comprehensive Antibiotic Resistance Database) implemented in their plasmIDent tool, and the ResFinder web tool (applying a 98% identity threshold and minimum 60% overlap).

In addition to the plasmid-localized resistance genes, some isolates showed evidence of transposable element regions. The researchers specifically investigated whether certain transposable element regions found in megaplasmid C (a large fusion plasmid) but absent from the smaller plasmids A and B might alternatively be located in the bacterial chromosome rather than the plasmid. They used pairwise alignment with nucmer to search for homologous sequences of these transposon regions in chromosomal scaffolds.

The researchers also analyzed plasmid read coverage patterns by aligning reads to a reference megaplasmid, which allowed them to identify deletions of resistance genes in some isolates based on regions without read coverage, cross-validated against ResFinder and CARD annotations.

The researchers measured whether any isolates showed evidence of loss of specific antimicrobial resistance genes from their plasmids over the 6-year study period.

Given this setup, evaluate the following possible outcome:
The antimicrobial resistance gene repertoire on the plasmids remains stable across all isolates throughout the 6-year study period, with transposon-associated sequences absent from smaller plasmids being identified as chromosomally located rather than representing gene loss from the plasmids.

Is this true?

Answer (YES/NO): NO